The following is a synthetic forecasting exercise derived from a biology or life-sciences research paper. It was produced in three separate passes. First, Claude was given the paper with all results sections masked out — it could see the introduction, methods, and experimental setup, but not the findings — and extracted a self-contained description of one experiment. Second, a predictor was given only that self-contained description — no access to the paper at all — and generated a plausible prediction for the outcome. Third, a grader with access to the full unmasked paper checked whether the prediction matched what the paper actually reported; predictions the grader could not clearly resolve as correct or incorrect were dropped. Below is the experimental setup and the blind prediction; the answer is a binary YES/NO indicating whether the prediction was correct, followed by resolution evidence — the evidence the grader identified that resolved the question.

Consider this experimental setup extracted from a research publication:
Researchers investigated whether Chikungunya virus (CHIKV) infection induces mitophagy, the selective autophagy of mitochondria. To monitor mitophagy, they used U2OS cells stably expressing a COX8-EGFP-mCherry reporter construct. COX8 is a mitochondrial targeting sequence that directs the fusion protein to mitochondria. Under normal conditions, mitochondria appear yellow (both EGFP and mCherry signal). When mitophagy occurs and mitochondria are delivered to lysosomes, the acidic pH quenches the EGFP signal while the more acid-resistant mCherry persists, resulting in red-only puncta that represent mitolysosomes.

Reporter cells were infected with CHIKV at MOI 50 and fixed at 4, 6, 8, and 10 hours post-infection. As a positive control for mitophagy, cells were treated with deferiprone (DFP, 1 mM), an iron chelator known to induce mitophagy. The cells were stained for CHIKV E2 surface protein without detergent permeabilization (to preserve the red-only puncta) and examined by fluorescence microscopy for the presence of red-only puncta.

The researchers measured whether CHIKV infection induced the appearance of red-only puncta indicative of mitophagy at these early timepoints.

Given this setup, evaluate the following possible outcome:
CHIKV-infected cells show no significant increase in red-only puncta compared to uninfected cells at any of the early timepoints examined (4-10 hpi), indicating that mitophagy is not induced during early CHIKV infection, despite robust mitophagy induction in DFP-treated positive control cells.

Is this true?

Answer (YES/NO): YES